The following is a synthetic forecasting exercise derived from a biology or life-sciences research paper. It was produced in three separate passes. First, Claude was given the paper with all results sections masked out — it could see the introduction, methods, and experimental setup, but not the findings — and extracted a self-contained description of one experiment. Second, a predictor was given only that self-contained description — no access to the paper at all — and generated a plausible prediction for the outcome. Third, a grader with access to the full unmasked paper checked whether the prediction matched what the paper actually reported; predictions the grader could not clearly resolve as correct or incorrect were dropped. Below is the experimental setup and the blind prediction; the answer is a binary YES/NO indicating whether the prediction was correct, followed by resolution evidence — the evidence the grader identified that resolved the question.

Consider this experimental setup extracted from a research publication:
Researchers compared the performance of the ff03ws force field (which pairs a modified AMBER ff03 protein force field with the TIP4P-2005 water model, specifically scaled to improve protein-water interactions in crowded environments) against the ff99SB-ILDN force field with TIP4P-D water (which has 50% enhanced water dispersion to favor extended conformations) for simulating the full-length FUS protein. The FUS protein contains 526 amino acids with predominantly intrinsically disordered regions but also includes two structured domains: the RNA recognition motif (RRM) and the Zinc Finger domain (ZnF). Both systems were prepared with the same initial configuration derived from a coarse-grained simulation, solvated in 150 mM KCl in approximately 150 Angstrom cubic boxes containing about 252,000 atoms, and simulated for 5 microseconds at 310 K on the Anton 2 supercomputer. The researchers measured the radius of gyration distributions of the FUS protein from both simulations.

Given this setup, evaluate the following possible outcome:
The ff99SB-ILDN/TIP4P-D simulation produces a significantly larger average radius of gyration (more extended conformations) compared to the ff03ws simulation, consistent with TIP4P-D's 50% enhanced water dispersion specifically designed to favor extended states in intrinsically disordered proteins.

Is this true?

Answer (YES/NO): YES